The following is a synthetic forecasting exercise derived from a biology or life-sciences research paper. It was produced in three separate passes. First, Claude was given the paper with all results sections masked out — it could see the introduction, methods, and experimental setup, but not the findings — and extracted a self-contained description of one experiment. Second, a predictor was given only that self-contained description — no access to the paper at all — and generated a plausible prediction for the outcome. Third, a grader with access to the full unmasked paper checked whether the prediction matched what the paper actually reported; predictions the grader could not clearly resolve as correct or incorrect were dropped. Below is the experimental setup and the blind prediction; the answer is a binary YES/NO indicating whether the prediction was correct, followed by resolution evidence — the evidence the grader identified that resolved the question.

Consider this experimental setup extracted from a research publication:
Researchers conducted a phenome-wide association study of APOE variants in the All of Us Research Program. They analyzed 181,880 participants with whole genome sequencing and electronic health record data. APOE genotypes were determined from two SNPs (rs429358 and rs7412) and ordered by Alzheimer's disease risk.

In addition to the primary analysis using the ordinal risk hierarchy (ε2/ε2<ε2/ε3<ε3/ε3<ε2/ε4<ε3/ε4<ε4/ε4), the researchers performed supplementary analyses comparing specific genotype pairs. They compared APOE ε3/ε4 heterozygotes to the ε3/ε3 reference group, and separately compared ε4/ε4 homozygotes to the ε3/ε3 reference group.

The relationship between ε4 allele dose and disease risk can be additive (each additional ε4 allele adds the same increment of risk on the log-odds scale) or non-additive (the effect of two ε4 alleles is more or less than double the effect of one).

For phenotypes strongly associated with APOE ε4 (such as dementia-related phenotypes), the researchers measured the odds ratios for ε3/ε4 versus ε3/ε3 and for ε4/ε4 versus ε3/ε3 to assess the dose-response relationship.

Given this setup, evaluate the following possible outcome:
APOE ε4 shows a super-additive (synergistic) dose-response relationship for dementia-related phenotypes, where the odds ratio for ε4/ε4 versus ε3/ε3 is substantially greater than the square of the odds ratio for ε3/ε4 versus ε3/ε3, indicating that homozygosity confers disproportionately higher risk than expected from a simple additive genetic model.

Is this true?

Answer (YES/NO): YES